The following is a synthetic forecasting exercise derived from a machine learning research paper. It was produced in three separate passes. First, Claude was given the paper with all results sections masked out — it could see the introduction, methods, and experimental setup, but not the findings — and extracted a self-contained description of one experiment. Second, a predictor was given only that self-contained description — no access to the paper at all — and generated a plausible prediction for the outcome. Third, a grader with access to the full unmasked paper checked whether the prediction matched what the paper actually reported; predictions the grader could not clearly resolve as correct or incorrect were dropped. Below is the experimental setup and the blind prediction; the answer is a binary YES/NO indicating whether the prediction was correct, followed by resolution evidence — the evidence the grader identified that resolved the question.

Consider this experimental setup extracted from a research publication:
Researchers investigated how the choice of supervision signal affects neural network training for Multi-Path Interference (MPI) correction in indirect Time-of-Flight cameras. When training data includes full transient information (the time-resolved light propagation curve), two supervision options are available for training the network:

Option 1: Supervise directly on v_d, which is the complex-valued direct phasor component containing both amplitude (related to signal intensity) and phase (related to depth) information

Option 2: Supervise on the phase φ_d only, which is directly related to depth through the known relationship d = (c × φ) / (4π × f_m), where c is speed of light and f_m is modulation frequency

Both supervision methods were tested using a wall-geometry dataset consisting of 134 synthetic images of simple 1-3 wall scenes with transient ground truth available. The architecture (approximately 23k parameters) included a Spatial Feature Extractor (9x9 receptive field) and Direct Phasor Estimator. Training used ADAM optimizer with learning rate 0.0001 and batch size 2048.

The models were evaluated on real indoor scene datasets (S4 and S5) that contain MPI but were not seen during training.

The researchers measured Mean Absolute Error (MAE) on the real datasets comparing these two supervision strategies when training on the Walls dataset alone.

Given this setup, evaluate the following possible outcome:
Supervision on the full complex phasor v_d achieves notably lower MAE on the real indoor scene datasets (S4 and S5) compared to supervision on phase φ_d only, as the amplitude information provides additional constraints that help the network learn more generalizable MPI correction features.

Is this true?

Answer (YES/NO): NO